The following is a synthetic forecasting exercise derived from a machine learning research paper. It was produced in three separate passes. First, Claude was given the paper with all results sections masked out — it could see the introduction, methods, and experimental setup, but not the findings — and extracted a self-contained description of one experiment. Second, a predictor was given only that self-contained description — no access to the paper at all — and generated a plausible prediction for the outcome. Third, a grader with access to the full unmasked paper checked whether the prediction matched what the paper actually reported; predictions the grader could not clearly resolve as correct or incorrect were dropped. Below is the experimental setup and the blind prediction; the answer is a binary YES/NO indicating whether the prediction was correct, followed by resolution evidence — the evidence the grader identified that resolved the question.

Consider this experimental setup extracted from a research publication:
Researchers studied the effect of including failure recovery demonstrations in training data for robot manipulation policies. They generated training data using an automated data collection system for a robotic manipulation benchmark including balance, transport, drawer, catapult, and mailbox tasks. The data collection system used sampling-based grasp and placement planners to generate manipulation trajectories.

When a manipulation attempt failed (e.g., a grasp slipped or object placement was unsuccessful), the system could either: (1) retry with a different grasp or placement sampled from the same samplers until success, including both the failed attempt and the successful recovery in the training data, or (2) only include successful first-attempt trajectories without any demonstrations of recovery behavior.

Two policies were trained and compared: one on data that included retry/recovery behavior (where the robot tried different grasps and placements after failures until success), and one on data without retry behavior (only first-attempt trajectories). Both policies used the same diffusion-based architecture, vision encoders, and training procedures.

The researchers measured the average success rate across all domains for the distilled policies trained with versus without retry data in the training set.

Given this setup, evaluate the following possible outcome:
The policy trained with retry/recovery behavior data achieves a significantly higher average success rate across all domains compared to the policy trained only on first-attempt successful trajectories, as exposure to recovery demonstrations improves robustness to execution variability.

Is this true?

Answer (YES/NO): YES